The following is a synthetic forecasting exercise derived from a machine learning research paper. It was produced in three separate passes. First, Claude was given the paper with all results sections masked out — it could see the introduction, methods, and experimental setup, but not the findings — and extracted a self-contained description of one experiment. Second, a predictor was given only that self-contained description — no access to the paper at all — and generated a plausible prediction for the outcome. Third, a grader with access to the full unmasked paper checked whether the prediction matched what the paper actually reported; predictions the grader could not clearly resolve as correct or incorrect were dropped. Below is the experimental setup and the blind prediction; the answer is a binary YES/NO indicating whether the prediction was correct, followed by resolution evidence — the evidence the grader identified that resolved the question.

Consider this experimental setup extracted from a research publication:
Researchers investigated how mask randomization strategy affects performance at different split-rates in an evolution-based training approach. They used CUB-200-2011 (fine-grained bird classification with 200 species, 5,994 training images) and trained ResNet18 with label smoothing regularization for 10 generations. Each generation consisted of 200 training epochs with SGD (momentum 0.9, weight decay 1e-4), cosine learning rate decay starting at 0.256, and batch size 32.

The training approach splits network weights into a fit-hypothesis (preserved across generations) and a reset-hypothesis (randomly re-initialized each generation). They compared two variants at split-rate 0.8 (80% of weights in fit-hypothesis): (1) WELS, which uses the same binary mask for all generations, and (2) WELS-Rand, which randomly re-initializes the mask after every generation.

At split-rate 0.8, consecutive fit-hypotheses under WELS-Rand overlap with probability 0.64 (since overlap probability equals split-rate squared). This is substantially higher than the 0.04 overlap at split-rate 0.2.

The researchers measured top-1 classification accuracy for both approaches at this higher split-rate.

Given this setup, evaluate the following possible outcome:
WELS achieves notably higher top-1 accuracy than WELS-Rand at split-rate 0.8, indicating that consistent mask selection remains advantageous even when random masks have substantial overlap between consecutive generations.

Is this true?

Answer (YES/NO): NO